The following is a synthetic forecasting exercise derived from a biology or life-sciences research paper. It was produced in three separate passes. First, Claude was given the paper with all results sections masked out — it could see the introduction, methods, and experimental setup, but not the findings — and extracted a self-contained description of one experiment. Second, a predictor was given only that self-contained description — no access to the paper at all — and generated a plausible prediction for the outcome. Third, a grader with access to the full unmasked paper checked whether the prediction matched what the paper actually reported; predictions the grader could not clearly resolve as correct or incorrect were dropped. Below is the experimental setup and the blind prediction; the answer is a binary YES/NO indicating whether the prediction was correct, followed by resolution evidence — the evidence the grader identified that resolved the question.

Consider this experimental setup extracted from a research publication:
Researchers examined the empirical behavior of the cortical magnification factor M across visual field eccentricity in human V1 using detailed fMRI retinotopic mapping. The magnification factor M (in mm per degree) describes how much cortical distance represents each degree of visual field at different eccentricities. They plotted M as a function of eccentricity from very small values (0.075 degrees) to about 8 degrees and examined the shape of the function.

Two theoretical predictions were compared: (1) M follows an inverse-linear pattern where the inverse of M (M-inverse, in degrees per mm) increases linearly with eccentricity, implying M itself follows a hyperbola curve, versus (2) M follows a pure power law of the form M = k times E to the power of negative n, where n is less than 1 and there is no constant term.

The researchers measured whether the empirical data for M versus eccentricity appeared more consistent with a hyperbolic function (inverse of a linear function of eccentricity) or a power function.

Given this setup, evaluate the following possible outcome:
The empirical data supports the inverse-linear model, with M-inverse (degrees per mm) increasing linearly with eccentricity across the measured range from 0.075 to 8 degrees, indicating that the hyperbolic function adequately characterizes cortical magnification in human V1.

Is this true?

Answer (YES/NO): YES